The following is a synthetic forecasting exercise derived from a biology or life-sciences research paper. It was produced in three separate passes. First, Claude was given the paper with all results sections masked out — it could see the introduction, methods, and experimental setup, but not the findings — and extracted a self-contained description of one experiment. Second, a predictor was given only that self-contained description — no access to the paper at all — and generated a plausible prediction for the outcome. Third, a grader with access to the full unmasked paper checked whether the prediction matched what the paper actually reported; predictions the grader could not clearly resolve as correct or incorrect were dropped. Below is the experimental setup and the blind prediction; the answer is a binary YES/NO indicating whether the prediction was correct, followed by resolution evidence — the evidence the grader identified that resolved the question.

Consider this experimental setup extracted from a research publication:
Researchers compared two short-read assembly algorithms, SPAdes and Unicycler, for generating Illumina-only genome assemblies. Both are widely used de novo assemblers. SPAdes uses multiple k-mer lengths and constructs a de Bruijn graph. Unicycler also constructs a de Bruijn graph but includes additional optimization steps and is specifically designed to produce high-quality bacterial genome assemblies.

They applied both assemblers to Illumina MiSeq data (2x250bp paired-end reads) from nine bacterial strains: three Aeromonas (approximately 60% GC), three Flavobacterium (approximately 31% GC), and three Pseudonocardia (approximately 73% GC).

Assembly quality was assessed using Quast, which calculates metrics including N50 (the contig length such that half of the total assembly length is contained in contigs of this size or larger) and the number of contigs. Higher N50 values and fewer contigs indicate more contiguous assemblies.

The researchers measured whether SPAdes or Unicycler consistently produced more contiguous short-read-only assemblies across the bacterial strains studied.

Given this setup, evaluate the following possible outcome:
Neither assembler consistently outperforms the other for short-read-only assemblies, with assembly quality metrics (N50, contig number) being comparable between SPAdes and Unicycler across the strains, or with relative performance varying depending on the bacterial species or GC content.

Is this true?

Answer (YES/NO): YES